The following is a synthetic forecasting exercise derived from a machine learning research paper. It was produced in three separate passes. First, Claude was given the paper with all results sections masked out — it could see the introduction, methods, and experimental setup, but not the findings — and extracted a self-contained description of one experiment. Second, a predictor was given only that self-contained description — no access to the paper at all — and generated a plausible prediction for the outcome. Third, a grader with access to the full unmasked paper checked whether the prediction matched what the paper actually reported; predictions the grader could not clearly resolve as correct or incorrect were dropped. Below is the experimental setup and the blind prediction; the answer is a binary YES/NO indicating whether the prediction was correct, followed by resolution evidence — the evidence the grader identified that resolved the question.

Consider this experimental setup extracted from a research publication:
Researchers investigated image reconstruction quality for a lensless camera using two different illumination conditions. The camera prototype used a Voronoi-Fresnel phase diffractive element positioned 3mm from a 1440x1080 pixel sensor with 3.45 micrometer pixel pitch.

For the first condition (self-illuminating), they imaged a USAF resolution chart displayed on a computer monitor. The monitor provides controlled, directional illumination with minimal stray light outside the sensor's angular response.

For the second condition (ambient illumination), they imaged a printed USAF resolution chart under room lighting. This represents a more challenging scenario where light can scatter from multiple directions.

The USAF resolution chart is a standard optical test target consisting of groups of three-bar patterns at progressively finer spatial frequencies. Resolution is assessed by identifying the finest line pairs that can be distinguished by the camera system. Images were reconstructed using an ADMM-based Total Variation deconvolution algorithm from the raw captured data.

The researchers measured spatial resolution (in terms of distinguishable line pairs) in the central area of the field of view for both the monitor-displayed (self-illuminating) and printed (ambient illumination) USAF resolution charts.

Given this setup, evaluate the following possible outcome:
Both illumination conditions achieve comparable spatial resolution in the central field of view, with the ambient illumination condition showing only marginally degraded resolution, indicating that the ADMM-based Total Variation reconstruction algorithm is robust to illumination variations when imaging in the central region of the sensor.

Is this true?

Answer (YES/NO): NO